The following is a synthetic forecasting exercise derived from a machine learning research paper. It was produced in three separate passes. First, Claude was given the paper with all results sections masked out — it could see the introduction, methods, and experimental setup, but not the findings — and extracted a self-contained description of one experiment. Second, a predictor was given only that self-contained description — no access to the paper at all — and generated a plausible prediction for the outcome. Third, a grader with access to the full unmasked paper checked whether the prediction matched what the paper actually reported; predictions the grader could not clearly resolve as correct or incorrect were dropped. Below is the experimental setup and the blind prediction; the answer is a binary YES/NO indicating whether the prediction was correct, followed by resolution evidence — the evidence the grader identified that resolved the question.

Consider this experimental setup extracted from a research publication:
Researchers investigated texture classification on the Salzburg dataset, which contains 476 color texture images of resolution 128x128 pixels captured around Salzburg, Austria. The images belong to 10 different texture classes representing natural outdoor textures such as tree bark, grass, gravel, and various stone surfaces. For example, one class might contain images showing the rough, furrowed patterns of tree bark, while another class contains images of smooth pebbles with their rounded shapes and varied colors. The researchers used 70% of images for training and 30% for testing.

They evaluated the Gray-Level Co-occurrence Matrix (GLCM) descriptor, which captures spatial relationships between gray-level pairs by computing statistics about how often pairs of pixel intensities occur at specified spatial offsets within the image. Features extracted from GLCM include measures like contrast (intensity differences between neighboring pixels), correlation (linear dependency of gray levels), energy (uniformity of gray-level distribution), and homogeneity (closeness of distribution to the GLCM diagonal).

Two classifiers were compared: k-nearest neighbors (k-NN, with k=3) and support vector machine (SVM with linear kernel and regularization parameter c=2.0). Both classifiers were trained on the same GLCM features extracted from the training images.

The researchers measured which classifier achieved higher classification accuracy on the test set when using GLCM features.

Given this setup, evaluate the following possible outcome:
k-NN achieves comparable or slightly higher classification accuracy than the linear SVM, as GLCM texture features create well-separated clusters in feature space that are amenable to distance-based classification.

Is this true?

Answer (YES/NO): NO